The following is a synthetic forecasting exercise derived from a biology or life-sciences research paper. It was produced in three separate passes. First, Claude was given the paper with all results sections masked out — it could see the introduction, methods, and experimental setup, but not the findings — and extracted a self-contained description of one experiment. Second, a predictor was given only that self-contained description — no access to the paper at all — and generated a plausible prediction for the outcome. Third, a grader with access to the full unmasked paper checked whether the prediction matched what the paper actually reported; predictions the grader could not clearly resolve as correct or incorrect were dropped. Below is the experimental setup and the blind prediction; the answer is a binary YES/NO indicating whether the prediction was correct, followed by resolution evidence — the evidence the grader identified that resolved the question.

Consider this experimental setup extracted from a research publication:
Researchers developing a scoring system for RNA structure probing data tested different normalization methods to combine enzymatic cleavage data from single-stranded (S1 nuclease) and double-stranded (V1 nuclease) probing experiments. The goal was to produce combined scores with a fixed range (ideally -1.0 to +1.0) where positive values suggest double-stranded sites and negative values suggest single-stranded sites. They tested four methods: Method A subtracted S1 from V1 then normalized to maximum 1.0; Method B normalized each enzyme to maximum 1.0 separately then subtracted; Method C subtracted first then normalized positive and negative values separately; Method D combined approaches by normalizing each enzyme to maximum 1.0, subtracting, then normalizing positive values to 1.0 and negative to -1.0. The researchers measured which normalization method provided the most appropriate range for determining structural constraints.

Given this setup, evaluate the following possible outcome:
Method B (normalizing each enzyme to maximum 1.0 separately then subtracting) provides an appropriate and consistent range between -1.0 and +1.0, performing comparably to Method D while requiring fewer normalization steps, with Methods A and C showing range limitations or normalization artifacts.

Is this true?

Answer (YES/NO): NO